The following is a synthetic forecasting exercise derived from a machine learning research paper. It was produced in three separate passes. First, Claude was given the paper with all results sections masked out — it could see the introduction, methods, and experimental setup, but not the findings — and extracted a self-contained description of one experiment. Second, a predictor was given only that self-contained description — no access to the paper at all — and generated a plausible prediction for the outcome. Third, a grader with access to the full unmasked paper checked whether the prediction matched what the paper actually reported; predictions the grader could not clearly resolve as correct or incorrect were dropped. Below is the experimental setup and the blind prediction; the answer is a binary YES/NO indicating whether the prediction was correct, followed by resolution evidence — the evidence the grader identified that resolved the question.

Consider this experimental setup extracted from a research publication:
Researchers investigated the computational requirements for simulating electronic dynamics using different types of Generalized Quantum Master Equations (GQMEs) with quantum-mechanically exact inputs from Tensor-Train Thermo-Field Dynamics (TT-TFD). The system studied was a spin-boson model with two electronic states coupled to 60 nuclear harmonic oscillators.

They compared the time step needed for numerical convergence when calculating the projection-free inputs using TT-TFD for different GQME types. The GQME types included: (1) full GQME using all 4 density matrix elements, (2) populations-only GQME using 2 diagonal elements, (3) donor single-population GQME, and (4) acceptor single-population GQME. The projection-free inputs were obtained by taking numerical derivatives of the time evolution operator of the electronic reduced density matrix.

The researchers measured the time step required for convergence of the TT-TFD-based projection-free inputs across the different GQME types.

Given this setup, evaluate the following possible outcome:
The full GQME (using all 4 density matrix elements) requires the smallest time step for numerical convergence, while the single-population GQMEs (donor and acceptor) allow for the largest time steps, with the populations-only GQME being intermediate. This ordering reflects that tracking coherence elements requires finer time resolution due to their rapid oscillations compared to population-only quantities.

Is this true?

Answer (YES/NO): NO